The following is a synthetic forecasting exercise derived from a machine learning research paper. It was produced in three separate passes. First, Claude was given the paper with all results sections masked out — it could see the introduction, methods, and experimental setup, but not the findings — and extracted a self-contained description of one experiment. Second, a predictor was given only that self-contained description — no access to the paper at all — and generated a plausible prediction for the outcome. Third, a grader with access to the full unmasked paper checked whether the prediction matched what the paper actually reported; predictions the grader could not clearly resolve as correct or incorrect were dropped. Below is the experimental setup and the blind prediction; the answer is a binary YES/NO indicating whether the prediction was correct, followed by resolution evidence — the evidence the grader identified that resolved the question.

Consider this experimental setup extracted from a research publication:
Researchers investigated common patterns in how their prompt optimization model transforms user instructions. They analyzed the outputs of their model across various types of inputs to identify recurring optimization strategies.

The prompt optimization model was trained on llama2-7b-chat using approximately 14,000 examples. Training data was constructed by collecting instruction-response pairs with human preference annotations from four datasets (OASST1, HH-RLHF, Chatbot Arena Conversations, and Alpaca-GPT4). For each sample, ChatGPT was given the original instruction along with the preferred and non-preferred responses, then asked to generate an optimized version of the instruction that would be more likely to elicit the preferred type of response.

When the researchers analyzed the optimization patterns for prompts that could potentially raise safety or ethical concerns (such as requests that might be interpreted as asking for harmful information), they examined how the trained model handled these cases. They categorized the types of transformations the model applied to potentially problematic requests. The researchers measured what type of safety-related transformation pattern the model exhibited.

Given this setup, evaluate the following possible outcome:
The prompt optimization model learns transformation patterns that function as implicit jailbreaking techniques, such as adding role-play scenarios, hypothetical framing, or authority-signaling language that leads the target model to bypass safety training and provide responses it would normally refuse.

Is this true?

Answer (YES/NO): NO